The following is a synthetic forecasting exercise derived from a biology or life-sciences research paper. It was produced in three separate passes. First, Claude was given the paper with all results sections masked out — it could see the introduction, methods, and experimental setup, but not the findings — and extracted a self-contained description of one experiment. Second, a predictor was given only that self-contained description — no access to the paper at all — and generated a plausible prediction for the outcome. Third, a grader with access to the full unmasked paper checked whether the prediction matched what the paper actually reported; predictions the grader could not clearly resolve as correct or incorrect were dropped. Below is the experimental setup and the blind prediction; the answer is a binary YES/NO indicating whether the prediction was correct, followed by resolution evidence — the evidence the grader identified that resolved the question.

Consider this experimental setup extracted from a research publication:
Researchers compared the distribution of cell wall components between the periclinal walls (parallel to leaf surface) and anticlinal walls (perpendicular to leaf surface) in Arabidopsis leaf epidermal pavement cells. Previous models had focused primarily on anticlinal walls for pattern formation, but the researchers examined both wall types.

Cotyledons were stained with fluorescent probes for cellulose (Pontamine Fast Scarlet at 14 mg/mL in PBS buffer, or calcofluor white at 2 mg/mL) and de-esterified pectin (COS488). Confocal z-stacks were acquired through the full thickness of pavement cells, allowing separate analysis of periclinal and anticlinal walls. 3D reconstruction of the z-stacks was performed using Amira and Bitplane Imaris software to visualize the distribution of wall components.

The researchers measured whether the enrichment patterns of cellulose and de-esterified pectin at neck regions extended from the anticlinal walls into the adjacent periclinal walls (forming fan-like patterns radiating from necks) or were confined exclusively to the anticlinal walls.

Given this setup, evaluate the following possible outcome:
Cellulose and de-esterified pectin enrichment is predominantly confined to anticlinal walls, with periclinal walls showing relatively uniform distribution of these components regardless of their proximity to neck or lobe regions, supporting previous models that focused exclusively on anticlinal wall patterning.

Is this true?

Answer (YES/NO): NO